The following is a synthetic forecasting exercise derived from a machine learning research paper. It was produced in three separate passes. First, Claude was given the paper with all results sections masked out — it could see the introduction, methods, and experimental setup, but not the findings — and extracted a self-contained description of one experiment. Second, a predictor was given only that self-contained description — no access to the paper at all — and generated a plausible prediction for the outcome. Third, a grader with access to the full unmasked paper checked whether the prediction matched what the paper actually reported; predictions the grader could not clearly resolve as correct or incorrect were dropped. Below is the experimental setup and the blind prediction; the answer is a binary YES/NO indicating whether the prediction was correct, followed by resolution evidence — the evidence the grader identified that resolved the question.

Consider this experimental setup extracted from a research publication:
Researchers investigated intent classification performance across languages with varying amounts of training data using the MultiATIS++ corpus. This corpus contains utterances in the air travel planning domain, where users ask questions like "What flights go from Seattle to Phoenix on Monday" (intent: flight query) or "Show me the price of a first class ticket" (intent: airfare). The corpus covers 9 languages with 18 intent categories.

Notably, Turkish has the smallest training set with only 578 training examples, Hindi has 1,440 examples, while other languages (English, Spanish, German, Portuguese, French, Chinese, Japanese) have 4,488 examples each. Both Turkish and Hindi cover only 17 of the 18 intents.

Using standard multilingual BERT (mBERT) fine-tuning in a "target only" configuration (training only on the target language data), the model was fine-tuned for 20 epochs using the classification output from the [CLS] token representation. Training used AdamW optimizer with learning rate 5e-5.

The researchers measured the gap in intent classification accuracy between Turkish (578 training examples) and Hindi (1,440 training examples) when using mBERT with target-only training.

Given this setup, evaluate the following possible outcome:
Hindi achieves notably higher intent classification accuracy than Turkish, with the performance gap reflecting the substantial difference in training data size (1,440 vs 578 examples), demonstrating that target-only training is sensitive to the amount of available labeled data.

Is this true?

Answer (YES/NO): YES